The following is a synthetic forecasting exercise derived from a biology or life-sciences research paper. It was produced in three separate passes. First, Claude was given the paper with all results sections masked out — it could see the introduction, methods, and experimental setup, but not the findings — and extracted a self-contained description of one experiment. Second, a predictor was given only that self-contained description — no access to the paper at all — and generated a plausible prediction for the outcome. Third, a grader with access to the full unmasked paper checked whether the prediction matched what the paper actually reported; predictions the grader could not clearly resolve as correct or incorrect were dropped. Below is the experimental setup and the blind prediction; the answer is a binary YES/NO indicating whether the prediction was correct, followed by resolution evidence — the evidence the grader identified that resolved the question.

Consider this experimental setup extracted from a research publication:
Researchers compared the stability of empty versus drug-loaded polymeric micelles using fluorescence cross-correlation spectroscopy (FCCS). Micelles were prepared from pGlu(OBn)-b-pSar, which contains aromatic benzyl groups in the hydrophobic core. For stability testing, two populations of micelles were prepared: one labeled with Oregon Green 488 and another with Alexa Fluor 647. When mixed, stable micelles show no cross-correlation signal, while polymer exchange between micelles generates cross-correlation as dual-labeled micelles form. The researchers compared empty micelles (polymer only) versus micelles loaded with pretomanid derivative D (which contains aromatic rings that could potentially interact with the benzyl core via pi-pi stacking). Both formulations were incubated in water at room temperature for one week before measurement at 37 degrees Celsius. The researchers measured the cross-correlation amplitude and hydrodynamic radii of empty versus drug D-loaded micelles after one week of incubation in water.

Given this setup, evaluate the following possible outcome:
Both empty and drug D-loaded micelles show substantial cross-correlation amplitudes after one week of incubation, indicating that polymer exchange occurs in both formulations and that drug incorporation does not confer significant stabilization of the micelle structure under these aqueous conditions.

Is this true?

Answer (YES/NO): NO